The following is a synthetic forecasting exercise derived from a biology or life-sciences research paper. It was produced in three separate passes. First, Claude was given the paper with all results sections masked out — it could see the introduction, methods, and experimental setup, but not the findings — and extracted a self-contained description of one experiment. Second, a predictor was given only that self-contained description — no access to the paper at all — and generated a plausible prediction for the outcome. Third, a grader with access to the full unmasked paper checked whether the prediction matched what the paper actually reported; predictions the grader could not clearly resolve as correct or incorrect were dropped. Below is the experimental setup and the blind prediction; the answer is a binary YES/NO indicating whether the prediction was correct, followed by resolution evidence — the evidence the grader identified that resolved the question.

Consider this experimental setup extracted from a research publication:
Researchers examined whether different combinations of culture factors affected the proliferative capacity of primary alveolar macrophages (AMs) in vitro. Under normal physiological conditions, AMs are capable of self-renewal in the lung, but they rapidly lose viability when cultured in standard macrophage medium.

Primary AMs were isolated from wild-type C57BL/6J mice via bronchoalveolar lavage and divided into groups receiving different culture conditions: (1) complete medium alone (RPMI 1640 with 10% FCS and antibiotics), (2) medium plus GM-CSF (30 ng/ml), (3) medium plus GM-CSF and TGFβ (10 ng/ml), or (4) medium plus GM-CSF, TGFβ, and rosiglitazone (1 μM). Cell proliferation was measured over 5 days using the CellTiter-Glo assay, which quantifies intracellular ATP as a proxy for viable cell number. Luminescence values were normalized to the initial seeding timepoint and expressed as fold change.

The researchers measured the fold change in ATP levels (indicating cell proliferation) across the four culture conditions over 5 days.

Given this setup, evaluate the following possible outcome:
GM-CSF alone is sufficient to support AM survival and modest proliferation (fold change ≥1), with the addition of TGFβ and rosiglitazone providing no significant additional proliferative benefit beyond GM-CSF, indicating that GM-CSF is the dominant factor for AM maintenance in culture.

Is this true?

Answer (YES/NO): NO